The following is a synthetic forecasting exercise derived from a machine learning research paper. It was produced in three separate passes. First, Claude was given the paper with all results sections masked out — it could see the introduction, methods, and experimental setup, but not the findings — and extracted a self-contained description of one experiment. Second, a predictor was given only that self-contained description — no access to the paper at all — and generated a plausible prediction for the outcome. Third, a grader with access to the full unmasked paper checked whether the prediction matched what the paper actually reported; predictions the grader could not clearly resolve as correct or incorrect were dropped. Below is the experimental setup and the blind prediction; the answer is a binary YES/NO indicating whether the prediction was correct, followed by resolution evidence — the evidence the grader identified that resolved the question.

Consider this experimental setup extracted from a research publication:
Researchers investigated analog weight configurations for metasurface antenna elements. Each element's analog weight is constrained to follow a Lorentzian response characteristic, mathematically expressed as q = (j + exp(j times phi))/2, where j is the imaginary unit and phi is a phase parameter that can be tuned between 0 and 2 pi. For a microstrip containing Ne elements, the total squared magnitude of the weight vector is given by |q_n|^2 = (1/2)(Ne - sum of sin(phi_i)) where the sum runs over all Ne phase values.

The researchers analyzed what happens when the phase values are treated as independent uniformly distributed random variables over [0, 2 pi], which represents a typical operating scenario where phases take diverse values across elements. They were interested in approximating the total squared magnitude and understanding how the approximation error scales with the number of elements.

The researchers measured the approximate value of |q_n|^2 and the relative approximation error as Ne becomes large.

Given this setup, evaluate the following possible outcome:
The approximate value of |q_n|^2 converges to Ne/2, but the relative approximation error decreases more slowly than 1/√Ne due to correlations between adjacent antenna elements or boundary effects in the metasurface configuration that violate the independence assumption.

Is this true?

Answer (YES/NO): NO